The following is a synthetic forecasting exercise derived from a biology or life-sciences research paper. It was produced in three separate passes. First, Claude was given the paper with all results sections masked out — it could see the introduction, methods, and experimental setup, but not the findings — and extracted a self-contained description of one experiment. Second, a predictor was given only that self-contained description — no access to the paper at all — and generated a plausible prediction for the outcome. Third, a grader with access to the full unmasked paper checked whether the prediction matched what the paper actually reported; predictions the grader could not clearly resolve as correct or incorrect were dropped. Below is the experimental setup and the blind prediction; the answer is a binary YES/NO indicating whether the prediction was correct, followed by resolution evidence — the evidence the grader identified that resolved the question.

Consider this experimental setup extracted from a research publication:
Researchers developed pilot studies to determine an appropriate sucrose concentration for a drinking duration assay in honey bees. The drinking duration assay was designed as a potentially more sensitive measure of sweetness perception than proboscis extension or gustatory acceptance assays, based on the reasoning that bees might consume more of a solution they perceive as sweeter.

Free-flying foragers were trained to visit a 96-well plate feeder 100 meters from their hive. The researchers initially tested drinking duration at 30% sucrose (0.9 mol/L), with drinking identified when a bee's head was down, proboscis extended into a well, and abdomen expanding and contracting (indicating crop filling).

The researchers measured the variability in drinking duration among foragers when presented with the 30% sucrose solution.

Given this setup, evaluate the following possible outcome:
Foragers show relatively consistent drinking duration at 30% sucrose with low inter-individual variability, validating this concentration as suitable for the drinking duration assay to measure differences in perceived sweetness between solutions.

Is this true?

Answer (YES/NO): NO